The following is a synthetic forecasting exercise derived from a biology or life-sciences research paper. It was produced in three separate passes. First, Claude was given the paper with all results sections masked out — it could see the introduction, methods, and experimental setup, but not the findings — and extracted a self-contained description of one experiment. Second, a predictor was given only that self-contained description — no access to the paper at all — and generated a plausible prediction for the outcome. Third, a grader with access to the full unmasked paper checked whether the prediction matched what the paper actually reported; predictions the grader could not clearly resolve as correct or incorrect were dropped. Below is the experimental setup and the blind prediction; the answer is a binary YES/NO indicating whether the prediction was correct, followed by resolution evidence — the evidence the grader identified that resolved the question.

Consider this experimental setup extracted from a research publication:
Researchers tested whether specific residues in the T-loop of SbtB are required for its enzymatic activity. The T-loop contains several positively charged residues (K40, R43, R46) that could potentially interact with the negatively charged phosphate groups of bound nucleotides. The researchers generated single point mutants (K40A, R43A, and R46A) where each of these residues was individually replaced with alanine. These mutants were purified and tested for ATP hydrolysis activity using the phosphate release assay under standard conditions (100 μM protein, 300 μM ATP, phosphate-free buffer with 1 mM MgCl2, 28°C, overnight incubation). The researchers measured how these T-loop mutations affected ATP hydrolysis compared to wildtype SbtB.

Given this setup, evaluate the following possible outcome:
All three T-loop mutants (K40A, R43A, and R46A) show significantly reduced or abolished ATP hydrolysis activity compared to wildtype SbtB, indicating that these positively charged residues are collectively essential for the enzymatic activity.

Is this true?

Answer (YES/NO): YES